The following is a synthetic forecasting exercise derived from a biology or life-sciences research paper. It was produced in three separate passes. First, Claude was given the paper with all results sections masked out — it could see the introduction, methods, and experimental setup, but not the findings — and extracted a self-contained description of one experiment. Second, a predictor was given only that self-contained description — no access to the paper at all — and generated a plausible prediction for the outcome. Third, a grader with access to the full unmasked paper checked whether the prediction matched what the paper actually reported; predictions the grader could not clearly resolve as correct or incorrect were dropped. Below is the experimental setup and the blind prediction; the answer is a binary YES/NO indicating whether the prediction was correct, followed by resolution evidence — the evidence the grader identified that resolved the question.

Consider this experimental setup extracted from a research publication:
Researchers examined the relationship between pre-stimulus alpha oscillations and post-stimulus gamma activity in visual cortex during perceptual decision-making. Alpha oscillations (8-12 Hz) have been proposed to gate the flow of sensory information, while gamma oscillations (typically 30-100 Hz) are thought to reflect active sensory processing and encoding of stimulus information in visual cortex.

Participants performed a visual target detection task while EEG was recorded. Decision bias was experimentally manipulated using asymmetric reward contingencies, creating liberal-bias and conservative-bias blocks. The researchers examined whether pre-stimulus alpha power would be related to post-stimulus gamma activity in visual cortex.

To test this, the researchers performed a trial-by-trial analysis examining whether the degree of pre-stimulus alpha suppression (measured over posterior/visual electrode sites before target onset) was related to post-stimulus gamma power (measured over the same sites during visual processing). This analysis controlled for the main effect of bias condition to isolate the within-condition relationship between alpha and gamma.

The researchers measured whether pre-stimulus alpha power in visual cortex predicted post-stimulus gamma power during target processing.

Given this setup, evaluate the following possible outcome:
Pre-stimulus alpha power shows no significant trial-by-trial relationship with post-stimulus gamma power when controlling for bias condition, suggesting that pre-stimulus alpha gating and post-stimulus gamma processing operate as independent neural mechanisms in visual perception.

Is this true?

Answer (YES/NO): NO